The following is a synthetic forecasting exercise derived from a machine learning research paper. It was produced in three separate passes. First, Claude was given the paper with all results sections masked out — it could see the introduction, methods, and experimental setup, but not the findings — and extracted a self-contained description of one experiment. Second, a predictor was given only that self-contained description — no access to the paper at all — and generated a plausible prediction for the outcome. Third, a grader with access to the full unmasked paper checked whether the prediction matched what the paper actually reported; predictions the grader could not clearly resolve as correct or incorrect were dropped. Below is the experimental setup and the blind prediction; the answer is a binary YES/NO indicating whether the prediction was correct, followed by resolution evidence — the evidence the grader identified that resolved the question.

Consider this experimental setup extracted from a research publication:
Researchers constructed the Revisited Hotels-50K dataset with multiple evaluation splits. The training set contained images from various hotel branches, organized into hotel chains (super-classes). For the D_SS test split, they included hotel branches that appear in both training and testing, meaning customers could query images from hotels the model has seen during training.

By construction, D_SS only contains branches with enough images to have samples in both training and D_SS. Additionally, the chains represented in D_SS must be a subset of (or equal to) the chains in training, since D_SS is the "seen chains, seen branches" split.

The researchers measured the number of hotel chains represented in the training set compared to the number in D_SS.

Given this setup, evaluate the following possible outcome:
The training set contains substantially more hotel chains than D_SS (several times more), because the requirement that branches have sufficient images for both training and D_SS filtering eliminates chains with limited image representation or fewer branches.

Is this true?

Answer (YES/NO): NO